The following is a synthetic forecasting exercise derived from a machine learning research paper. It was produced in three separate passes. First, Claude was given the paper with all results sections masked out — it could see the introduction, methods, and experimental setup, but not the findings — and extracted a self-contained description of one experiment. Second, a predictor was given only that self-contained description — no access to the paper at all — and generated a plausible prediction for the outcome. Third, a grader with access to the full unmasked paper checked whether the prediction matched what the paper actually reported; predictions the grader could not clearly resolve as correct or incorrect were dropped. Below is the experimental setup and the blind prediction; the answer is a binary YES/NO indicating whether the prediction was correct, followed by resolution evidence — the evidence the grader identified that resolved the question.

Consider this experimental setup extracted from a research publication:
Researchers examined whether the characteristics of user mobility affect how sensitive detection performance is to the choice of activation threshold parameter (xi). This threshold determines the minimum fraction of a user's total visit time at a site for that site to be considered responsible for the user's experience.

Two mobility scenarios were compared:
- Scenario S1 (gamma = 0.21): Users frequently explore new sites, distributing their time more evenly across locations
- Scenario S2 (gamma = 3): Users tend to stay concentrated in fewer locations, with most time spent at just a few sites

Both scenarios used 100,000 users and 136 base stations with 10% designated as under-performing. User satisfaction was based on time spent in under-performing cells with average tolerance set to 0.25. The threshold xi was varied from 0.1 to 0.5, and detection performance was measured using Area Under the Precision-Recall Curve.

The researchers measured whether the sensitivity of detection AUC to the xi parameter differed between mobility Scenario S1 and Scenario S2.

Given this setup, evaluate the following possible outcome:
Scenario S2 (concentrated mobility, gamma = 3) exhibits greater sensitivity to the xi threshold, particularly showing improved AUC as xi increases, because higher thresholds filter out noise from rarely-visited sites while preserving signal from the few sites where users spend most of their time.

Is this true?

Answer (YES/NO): NO